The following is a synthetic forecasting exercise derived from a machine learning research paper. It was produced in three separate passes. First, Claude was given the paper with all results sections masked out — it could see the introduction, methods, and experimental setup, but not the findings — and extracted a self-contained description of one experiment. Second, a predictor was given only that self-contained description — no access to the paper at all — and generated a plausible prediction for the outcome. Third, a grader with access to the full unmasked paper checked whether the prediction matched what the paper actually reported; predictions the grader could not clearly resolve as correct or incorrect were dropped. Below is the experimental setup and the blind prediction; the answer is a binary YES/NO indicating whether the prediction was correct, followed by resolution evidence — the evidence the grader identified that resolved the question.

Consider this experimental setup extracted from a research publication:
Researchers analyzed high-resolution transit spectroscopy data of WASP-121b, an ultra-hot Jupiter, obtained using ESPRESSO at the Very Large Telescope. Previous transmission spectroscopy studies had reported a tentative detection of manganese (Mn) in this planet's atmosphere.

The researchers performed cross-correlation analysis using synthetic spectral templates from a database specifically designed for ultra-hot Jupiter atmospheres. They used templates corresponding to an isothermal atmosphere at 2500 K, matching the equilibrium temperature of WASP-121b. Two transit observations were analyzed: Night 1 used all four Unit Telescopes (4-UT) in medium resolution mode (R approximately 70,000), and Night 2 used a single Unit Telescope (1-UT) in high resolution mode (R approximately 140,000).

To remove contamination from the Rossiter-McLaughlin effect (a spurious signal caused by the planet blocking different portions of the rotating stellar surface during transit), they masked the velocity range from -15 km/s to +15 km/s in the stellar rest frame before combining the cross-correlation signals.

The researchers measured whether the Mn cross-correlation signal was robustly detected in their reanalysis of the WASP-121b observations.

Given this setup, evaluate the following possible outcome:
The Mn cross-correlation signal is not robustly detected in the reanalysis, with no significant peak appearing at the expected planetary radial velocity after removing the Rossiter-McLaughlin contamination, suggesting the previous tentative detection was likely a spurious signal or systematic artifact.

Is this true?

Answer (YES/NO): NO